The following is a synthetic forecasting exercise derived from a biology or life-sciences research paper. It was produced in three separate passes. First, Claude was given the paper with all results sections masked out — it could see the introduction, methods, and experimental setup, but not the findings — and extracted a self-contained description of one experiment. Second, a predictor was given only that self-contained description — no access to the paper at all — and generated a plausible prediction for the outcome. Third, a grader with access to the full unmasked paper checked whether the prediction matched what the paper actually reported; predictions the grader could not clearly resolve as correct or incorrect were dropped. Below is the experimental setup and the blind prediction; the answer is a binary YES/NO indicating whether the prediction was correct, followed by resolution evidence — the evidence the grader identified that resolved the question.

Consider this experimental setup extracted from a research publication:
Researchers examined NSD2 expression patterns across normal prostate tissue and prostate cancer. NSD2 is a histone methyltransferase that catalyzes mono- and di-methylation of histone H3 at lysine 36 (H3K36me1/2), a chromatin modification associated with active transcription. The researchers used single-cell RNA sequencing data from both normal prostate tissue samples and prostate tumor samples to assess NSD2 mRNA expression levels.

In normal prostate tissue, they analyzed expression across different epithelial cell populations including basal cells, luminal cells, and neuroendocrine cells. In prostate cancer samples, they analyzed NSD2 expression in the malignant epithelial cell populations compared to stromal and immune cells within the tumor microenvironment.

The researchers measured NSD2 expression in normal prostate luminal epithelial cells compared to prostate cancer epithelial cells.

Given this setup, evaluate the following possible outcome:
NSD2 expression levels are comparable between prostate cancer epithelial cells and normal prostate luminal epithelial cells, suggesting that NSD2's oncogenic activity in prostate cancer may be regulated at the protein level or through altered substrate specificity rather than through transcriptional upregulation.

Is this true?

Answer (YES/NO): NO